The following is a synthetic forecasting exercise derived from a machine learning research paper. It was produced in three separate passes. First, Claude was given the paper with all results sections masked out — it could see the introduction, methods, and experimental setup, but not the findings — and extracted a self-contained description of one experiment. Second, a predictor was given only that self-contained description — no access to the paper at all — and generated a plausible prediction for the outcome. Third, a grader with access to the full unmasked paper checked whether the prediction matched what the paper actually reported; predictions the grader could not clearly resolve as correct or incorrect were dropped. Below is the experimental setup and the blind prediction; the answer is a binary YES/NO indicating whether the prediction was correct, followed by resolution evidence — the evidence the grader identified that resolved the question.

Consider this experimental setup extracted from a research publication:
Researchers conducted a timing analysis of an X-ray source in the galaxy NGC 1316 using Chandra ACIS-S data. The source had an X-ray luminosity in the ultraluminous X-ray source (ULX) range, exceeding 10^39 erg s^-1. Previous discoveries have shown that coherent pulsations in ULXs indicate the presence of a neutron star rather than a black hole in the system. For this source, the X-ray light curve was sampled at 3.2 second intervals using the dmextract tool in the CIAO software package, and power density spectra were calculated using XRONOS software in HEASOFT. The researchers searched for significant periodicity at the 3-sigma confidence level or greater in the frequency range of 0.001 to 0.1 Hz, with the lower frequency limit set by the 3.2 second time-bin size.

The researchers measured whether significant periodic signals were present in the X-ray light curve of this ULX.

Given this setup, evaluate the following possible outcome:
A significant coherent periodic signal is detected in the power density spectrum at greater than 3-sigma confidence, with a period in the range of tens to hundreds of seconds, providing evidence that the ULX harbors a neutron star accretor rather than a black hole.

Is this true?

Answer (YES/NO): NO